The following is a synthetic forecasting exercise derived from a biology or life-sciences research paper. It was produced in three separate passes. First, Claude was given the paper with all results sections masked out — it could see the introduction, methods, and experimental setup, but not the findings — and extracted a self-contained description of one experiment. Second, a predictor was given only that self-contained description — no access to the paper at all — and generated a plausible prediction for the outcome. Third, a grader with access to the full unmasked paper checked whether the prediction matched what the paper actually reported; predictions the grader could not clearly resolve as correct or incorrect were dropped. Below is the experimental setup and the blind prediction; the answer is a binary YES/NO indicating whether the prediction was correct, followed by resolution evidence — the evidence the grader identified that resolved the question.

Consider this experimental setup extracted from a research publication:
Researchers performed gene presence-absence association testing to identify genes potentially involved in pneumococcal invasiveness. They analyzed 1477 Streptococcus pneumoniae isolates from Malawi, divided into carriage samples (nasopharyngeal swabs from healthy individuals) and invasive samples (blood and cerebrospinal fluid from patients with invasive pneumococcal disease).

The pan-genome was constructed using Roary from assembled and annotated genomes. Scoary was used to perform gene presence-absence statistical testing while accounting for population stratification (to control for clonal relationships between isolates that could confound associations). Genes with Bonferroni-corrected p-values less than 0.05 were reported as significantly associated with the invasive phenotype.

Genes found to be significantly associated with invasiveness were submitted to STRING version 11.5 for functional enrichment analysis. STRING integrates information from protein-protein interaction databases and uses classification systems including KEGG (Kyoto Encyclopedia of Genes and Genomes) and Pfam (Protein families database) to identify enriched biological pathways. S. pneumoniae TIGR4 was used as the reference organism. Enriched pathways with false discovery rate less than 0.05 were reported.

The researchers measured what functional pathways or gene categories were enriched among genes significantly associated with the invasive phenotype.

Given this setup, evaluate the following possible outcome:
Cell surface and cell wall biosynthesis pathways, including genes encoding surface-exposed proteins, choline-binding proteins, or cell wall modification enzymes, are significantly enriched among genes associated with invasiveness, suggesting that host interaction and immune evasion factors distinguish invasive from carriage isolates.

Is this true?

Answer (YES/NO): NO